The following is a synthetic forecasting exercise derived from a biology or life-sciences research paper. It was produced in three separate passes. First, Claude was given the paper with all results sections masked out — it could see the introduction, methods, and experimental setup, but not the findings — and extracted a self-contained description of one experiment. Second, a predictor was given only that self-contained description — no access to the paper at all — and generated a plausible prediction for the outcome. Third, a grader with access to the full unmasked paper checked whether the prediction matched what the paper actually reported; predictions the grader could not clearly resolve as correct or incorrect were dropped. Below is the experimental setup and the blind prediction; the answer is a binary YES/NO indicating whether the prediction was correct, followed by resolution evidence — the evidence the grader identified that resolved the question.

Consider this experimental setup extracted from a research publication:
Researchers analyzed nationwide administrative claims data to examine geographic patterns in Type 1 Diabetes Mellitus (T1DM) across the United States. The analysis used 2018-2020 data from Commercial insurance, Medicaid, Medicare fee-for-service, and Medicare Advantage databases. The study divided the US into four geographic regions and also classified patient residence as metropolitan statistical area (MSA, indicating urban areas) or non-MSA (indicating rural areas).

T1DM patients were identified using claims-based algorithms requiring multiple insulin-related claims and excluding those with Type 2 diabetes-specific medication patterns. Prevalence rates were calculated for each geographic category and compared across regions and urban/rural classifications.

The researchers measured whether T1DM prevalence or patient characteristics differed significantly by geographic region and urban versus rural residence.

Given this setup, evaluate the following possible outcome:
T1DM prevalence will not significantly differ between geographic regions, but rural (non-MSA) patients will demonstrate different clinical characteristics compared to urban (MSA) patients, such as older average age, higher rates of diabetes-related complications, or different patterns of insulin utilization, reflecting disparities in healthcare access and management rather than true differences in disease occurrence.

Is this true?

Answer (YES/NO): NO